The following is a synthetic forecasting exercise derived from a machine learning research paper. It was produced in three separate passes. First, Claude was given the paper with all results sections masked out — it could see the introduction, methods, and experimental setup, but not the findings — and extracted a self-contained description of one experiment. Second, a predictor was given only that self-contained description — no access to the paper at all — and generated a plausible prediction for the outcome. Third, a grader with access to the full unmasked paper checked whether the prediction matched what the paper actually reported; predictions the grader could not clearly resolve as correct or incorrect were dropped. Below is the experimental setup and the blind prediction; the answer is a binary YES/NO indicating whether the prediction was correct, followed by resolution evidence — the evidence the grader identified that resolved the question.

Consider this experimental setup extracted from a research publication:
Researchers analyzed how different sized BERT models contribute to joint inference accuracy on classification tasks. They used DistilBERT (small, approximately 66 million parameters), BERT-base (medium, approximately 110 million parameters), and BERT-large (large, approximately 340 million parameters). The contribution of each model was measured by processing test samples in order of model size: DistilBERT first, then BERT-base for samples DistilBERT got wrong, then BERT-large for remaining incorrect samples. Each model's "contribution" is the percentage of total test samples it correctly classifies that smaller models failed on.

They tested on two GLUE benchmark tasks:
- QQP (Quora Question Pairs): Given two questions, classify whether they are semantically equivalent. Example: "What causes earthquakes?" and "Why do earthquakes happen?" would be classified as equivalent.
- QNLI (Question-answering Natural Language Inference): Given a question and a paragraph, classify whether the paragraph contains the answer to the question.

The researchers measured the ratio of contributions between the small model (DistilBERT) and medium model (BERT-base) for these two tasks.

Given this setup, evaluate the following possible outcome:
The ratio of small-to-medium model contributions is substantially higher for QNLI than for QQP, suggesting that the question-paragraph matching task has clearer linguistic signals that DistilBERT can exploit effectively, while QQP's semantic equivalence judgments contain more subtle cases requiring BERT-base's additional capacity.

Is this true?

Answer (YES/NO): YES